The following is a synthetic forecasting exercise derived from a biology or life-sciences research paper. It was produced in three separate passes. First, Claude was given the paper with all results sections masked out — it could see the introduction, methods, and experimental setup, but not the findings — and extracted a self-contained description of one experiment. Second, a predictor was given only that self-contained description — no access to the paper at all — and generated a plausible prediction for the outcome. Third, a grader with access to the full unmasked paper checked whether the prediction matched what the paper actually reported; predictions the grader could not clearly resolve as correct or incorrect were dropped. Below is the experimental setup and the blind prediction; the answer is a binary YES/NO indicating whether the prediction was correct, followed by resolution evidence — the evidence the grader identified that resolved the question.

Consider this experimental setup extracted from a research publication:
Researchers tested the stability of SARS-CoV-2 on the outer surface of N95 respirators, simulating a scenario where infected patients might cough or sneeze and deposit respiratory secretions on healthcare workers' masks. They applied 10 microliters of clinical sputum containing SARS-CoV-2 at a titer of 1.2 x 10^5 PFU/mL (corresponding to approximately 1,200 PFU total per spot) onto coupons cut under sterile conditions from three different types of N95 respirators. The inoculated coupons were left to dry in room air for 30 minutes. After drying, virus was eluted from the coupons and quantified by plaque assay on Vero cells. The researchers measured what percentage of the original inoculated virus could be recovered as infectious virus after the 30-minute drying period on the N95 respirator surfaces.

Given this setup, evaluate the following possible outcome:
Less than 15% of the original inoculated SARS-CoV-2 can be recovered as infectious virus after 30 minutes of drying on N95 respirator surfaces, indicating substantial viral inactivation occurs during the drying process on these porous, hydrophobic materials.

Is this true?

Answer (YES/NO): NO